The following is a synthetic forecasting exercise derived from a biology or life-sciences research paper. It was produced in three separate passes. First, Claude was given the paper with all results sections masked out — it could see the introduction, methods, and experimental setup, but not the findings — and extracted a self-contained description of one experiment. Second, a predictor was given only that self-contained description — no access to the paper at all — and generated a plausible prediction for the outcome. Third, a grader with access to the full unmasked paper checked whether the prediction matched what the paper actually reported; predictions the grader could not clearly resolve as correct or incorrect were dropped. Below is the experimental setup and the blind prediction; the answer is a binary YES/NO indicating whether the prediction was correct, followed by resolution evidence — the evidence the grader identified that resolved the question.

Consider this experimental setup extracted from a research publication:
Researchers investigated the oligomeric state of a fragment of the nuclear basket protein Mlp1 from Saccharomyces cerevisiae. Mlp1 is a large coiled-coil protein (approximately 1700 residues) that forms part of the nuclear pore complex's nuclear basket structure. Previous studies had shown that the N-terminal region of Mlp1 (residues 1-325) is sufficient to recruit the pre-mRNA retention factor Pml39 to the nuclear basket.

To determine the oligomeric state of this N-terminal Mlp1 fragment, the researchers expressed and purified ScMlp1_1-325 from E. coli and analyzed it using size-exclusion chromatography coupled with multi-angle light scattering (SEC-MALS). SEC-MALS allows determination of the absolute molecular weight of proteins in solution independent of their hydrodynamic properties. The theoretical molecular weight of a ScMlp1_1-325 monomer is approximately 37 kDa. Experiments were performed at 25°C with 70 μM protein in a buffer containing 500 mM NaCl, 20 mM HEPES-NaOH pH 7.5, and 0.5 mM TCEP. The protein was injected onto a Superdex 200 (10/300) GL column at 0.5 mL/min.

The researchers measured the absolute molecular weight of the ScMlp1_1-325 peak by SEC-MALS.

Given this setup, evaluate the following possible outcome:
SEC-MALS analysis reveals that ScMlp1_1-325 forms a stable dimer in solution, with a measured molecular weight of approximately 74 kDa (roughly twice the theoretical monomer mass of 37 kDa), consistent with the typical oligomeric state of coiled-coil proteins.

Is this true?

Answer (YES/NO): NO